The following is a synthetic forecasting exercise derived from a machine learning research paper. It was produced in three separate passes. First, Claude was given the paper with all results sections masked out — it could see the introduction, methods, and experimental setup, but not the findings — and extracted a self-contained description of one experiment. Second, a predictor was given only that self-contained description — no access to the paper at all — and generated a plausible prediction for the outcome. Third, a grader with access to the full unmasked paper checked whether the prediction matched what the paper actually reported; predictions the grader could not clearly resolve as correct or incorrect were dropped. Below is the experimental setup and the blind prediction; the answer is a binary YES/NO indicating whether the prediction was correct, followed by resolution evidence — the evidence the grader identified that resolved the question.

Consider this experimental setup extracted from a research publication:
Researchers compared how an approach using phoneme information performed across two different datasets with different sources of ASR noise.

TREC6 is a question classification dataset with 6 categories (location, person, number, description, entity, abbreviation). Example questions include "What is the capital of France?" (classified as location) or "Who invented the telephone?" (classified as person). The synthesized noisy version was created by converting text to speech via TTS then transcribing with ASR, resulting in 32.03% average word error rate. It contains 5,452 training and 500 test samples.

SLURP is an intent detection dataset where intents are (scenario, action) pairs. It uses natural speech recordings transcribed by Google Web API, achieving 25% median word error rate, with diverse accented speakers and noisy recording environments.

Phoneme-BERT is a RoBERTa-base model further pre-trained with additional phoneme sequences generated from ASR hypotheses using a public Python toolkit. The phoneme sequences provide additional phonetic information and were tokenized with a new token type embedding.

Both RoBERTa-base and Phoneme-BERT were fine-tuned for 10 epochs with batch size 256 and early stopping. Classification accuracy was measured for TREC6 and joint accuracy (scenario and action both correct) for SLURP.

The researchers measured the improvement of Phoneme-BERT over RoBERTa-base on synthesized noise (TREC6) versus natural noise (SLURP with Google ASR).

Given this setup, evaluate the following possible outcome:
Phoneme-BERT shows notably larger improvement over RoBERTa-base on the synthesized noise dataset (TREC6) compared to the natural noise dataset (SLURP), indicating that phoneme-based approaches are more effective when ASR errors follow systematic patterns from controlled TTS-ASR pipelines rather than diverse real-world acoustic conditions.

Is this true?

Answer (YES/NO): YES